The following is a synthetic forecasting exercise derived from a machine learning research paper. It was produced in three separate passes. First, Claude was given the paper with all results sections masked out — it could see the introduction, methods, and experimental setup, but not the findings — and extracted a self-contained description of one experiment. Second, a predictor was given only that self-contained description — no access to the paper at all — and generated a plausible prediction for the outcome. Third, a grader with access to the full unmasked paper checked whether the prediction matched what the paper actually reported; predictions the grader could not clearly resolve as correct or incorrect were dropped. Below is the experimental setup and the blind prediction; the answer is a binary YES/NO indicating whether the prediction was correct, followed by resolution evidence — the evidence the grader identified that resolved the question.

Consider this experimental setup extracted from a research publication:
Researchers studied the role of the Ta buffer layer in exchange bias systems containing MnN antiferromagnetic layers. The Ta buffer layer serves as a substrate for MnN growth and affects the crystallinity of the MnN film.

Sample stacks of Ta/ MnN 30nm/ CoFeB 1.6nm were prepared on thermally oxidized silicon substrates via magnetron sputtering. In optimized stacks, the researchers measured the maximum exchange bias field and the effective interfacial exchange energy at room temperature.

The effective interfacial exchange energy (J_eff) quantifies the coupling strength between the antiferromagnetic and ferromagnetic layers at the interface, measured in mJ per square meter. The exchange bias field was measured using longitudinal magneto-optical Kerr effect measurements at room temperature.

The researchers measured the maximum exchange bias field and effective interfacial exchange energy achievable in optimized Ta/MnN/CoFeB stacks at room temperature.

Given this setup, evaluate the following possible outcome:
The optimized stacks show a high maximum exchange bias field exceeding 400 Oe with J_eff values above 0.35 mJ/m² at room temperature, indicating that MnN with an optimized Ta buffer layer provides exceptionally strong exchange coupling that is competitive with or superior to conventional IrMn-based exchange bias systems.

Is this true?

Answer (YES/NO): YES